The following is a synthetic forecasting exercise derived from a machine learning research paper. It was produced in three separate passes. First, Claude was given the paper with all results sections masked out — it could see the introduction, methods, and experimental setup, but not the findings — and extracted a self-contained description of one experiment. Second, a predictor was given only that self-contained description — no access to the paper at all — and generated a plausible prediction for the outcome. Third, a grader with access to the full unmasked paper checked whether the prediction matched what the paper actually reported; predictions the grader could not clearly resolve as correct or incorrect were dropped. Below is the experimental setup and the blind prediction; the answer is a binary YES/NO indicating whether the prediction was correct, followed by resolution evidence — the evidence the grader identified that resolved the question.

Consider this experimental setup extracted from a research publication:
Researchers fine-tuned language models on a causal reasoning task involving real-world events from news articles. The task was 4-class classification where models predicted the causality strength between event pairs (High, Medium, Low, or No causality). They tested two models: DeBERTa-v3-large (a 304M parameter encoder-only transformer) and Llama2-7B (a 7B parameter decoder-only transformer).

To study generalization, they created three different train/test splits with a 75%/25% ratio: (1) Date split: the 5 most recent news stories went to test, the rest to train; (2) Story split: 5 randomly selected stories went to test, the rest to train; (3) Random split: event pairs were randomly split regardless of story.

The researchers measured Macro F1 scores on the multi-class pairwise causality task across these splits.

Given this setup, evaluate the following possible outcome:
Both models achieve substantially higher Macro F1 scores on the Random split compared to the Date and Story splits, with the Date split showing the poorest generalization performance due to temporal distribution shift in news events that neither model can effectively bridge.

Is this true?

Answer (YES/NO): NO